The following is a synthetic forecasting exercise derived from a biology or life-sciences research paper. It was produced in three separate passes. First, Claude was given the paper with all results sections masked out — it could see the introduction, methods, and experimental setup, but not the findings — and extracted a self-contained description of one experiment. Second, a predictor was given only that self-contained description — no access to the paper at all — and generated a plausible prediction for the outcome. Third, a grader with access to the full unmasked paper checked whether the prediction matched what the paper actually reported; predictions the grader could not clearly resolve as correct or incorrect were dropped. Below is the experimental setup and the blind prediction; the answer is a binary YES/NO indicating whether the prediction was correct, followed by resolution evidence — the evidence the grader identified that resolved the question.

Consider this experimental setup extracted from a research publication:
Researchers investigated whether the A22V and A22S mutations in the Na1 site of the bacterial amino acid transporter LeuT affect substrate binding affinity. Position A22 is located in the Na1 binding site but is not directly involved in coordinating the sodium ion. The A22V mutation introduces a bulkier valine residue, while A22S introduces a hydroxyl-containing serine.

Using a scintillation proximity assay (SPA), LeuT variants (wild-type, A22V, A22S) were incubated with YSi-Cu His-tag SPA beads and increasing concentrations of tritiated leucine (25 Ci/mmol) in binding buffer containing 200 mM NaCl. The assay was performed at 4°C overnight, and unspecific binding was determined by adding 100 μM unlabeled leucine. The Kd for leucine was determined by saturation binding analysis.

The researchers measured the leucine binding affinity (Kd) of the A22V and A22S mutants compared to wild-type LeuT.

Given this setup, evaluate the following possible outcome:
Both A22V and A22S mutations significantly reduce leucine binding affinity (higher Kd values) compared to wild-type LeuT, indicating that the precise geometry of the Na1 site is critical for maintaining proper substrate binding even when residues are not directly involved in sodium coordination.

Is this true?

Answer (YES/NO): NO